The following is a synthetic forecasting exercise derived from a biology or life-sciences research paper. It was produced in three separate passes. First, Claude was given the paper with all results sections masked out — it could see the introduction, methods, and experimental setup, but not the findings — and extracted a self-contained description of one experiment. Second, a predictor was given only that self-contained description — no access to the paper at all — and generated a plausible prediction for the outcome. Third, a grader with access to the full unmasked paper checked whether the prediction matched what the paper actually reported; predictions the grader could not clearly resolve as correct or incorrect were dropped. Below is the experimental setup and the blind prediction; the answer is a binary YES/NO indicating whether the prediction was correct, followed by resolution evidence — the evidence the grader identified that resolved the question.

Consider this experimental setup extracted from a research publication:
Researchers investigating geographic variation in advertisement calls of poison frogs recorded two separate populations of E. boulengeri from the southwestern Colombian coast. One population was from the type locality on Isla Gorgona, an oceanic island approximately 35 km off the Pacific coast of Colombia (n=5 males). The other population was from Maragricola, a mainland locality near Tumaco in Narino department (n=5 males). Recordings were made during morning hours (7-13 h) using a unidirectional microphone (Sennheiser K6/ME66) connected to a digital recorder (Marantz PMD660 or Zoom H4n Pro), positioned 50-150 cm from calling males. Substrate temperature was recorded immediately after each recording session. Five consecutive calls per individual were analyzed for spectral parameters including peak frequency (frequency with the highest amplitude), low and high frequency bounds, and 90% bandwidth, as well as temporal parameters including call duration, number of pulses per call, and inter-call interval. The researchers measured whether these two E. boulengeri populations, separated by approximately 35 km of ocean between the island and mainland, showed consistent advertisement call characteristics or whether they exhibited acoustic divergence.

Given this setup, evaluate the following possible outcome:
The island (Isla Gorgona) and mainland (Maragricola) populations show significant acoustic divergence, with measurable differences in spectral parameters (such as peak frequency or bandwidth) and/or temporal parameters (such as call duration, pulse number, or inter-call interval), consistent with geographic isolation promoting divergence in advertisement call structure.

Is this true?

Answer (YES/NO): YES